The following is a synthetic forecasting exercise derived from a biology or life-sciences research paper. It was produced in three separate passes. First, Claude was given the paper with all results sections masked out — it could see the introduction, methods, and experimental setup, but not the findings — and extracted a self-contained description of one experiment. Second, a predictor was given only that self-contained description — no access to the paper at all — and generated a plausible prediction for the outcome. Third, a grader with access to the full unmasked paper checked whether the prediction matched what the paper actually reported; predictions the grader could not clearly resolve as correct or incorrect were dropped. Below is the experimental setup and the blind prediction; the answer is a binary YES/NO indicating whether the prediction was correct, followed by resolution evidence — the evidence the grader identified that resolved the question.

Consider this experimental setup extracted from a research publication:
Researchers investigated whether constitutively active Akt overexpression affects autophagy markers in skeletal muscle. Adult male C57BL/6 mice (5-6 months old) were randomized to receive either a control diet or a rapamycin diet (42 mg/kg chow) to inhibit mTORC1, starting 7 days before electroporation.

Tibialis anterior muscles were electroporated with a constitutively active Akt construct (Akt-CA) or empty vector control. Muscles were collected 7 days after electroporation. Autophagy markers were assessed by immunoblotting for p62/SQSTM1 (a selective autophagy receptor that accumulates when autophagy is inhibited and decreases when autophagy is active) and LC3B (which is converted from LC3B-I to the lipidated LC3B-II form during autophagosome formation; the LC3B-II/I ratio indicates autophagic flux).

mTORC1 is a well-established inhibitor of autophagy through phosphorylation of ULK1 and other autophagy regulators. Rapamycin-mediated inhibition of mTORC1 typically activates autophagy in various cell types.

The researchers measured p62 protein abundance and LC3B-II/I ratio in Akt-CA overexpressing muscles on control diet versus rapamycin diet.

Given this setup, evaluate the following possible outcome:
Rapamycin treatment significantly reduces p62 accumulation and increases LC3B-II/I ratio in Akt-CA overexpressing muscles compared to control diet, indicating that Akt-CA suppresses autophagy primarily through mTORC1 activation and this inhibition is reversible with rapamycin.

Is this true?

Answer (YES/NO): NO